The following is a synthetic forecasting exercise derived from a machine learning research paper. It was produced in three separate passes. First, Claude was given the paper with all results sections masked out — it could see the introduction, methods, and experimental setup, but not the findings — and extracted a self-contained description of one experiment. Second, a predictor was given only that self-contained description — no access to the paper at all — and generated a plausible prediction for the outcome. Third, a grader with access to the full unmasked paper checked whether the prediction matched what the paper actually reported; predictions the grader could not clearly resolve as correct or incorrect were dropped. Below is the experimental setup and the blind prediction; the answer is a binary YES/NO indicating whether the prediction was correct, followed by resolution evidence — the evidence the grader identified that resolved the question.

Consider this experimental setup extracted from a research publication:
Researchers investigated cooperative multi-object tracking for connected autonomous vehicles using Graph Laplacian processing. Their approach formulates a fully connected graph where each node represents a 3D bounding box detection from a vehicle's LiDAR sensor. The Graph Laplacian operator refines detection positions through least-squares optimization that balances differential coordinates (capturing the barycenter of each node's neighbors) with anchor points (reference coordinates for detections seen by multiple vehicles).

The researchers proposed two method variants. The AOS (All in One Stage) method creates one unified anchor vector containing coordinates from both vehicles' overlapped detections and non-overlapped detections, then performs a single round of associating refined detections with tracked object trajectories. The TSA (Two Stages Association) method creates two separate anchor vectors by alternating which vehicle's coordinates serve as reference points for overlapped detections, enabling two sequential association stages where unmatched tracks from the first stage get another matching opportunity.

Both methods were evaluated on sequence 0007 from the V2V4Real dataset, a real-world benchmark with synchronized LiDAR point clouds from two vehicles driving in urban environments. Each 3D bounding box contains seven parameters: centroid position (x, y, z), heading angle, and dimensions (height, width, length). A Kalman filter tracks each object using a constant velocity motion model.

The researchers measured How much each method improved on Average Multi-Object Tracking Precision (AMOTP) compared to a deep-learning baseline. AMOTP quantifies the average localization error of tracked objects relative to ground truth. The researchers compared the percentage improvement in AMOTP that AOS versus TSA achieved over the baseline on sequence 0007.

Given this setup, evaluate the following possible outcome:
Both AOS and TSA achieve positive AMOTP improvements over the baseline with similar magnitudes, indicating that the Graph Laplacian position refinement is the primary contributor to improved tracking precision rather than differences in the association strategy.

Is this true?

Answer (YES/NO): NO